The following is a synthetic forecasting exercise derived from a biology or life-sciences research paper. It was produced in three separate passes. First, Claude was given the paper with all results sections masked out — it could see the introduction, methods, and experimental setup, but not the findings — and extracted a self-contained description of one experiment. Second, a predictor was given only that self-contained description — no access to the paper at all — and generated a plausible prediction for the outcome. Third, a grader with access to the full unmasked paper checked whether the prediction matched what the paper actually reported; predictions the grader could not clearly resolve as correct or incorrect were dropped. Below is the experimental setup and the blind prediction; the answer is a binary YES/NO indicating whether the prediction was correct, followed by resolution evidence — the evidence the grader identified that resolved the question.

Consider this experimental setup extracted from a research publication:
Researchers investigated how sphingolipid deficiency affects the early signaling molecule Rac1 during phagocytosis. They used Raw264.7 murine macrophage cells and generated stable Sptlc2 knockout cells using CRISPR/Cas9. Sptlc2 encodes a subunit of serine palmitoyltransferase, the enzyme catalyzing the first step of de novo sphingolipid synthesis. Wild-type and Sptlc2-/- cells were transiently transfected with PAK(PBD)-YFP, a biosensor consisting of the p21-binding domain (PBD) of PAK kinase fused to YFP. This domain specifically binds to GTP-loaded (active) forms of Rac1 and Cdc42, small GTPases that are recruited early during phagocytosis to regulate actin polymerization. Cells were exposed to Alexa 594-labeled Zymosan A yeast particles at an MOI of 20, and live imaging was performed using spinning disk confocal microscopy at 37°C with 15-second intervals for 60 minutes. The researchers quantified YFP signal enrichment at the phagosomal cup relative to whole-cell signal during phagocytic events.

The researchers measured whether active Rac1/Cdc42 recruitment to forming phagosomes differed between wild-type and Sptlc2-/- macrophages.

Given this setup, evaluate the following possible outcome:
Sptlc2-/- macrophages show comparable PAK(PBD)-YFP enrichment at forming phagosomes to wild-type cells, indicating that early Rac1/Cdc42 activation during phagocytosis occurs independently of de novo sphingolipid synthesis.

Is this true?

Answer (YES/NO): NO